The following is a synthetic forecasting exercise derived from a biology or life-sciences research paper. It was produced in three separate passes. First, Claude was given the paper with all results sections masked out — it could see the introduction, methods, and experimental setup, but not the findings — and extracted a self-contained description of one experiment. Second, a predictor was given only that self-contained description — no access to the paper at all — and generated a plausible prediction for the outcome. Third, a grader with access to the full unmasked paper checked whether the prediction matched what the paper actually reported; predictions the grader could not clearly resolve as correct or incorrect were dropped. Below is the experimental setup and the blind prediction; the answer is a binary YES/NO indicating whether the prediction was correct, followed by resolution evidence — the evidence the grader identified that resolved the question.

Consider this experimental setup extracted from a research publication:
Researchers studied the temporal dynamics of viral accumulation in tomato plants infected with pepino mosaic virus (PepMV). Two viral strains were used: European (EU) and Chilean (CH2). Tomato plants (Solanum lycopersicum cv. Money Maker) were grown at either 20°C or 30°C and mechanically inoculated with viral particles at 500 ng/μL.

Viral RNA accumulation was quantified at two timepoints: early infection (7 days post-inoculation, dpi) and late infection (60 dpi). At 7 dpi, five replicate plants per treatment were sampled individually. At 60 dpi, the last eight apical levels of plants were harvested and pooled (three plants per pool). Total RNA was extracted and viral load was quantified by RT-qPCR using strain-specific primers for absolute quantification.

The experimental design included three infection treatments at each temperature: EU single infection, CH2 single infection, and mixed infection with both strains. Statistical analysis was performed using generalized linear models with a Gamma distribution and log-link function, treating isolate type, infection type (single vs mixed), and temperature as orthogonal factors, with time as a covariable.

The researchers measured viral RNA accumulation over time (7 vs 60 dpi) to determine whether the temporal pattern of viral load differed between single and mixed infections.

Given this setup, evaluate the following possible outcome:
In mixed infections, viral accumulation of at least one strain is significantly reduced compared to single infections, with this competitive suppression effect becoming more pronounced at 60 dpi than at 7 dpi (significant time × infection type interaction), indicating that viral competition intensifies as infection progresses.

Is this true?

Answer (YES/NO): NO